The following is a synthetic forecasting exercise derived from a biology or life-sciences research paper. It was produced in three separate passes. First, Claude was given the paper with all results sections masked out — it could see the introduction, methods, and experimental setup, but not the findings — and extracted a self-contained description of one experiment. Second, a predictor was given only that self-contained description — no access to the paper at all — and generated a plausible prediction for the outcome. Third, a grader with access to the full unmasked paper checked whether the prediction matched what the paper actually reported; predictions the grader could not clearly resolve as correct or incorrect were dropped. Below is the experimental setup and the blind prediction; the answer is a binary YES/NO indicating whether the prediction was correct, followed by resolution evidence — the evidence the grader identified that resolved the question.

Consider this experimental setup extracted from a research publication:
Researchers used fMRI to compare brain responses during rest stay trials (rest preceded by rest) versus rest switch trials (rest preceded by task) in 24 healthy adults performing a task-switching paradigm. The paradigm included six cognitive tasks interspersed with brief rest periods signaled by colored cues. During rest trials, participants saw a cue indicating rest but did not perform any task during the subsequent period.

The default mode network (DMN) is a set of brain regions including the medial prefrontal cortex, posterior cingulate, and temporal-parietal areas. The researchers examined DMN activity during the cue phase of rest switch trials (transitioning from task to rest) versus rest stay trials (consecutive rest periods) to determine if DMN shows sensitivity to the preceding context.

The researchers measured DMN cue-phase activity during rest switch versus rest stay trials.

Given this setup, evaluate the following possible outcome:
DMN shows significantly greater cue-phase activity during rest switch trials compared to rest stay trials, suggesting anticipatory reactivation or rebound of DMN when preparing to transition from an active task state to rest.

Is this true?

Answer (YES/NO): NO